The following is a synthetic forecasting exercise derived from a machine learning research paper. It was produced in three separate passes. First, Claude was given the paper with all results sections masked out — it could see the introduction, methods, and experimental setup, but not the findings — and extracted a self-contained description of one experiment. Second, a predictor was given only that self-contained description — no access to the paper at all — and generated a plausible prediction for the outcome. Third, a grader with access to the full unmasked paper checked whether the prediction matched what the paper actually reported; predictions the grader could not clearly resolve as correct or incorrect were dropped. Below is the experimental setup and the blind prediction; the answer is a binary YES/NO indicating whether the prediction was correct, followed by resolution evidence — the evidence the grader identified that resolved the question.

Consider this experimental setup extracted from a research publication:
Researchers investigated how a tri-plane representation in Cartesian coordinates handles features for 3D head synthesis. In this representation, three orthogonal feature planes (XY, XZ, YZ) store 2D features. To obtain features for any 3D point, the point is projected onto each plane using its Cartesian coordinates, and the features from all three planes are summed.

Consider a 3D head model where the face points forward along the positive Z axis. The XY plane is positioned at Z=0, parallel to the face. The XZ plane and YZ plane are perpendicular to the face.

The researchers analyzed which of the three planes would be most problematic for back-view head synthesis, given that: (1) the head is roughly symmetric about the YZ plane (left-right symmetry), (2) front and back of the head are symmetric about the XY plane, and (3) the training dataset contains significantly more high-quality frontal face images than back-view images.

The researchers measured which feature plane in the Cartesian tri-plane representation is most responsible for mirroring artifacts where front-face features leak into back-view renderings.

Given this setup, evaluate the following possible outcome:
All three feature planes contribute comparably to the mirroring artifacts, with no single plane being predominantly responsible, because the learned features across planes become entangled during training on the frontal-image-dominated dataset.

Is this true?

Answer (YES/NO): NO